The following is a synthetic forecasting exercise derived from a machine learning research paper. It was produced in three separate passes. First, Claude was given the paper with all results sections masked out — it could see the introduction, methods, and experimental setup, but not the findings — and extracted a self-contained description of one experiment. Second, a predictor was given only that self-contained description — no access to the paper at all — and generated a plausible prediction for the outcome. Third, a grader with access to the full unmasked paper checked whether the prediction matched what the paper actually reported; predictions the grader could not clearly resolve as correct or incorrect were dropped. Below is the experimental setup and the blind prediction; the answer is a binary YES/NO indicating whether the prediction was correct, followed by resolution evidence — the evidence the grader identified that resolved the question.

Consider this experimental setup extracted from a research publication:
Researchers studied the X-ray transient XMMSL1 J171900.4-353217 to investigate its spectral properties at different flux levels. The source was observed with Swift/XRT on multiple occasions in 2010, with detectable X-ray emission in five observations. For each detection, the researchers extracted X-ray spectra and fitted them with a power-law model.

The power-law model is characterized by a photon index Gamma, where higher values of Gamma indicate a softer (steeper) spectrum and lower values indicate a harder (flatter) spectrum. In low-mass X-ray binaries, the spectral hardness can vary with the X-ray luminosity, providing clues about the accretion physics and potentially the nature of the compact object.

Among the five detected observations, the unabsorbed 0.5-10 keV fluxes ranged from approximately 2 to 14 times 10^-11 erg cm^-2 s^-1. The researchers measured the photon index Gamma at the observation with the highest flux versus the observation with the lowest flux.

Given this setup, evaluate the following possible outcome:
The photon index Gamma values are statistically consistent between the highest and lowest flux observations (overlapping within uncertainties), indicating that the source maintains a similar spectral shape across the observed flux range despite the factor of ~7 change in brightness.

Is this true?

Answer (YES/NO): NO